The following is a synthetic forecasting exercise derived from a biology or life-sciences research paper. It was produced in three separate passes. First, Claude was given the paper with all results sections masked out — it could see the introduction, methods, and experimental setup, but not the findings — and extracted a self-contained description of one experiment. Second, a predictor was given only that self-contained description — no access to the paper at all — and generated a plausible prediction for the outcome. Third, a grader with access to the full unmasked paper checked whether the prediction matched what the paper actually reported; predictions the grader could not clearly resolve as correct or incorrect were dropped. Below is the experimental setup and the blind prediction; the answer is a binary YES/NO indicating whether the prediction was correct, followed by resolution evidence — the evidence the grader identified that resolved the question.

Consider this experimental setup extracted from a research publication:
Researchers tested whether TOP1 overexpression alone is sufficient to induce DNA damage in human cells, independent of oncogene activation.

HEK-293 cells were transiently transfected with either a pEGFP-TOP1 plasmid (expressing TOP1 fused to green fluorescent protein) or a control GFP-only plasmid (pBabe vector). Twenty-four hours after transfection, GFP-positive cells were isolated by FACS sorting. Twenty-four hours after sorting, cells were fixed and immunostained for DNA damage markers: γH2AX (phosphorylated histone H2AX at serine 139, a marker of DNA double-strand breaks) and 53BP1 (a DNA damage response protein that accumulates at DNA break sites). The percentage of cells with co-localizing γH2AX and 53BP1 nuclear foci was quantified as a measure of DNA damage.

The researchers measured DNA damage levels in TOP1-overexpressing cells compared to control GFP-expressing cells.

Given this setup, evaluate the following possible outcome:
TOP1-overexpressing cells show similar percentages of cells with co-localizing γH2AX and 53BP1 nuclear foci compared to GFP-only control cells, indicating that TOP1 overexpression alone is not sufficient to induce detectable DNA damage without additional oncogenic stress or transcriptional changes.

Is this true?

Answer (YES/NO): NO